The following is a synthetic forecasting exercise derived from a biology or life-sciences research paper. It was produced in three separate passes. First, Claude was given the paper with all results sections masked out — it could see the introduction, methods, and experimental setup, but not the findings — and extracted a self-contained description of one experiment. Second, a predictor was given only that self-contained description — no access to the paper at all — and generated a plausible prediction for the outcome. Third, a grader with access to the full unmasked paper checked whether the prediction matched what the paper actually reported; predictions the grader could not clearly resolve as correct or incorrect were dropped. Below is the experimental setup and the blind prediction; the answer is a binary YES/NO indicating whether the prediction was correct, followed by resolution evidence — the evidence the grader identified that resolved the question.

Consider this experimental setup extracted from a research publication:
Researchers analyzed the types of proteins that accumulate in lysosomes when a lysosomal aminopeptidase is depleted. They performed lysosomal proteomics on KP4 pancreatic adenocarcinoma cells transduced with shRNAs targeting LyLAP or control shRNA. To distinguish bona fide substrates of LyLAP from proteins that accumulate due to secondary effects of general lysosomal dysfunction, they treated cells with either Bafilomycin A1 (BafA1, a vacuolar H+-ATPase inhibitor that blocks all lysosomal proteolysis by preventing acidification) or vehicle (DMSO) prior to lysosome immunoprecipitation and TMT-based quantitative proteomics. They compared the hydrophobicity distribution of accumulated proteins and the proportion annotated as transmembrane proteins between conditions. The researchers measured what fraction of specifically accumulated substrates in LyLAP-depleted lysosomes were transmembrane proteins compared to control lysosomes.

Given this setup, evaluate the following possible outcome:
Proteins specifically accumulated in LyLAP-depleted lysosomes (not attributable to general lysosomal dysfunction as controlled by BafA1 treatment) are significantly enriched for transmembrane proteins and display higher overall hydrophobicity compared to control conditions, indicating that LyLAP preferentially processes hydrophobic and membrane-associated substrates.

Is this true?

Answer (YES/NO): YES